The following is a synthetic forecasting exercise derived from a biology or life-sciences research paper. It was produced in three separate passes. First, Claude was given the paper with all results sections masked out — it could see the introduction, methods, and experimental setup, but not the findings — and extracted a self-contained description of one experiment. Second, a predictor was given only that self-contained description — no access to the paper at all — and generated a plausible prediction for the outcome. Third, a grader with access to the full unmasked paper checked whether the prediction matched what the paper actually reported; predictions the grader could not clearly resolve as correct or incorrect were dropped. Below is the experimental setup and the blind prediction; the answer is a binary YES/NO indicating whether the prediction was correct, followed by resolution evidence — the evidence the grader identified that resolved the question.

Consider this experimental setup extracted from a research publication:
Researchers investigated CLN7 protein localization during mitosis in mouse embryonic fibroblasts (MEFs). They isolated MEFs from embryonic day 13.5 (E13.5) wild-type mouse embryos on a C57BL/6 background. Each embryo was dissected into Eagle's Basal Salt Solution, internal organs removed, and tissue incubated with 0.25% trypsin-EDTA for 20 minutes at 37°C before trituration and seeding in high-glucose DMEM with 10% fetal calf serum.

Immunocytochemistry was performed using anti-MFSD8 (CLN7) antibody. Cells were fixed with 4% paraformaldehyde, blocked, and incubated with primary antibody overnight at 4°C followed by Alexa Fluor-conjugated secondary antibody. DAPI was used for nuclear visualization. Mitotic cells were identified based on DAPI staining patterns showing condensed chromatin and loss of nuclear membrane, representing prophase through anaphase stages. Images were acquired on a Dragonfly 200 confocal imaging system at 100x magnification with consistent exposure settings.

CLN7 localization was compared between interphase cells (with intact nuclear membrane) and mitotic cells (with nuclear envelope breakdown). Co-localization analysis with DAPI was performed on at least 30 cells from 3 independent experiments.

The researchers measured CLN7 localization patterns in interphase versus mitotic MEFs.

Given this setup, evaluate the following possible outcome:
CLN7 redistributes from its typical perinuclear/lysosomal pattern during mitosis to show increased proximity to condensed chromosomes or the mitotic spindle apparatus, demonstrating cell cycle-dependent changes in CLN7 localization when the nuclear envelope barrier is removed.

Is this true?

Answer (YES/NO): YES